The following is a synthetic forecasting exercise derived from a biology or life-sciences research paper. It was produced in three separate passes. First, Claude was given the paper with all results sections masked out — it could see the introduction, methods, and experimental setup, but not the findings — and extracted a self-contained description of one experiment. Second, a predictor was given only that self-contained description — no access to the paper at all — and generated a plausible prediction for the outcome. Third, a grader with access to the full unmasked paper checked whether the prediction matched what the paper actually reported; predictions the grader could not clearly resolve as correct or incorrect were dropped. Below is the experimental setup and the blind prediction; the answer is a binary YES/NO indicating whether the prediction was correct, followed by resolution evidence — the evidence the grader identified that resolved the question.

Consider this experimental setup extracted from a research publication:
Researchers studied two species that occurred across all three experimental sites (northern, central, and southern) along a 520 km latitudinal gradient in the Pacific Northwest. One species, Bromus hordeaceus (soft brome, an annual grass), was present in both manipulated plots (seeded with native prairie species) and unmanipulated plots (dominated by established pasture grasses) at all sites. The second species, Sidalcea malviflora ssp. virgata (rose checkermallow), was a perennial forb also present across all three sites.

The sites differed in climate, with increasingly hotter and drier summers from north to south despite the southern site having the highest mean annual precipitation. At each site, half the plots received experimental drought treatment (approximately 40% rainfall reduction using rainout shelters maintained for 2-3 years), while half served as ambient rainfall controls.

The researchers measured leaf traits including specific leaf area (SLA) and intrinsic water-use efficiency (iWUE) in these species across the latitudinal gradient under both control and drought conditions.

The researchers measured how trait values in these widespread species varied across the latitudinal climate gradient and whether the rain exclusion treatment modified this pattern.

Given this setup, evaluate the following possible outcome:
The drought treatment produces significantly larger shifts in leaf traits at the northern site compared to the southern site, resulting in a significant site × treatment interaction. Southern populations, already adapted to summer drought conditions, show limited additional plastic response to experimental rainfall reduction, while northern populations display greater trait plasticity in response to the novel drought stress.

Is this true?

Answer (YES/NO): NO